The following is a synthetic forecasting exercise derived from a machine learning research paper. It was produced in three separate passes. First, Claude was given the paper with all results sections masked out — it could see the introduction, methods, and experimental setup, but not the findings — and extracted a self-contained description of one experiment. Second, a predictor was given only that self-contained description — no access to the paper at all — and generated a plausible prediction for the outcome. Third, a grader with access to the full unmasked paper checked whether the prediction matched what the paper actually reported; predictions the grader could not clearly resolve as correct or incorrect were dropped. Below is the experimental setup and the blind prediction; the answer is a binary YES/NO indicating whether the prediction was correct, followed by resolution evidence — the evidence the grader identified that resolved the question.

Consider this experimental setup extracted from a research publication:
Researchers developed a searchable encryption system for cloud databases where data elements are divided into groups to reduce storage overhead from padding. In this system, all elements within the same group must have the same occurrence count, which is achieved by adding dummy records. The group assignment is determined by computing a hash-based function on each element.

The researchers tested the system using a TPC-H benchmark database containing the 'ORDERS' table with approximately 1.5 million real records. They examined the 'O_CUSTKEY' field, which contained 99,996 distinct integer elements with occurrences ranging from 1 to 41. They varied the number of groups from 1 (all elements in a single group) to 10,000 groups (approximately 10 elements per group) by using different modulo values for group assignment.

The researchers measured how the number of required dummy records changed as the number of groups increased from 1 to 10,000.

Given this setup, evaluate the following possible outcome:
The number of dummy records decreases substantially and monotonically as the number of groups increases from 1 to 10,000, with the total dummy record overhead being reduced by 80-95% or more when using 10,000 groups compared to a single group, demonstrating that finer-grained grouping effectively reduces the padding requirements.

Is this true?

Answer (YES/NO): NO